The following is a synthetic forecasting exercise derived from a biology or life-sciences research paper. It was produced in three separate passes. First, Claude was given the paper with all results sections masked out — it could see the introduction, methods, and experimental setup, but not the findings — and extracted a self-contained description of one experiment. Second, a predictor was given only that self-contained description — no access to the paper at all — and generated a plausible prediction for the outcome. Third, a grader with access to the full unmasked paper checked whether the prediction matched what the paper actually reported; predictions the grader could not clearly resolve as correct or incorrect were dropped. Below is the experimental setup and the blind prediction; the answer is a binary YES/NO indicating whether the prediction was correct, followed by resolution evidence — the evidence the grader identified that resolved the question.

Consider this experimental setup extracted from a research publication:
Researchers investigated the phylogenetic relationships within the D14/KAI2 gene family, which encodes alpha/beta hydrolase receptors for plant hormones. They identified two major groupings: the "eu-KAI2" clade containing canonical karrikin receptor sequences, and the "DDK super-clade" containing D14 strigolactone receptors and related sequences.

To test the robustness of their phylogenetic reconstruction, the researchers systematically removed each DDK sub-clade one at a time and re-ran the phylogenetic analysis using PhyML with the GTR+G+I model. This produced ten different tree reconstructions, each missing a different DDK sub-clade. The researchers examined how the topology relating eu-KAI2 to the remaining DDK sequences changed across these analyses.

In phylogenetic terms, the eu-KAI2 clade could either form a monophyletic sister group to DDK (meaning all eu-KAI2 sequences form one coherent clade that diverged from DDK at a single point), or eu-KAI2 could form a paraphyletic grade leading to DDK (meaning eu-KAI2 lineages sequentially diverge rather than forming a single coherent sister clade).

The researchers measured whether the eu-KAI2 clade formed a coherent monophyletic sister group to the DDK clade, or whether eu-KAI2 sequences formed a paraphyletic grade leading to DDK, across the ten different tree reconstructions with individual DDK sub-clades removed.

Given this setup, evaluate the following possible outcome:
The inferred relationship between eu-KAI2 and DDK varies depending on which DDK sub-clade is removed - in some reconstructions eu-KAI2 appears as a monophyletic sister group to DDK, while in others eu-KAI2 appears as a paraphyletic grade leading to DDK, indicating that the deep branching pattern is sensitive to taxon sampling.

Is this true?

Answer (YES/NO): NO